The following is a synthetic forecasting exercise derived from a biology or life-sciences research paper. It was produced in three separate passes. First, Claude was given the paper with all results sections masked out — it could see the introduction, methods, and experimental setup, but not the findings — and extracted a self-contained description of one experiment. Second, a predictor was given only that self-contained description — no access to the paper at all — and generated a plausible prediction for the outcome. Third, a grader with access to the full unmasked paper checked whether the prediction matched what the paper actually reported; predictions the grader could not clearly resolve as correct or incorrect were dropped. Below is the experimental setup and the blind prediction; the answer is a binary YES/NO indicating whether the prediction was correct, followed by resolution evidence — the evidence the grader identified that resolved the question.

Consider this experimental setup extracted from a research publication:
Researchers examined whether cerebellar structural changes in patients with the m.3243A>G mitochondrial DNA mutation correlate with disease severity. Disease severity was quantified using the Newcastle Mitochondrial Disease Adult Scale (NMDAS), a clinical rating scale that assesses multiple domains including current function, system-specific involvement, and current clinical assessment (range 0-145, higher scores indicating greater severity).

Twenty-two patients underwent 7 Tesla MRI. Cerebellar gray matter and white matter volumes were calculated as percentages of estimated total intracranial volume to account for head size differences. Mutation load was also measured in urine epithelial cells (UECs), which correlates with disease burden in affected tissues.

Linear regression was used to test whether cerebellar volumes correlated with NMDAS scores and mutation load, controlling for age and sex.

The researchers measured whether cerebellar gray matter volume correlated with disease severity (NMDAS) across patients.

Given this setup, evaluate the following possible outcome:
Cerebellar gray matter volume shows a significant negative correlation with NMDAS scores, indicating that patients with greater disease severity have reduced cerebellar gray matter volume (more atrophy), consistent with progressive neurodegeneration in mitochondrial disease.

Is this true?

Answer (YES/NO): YES